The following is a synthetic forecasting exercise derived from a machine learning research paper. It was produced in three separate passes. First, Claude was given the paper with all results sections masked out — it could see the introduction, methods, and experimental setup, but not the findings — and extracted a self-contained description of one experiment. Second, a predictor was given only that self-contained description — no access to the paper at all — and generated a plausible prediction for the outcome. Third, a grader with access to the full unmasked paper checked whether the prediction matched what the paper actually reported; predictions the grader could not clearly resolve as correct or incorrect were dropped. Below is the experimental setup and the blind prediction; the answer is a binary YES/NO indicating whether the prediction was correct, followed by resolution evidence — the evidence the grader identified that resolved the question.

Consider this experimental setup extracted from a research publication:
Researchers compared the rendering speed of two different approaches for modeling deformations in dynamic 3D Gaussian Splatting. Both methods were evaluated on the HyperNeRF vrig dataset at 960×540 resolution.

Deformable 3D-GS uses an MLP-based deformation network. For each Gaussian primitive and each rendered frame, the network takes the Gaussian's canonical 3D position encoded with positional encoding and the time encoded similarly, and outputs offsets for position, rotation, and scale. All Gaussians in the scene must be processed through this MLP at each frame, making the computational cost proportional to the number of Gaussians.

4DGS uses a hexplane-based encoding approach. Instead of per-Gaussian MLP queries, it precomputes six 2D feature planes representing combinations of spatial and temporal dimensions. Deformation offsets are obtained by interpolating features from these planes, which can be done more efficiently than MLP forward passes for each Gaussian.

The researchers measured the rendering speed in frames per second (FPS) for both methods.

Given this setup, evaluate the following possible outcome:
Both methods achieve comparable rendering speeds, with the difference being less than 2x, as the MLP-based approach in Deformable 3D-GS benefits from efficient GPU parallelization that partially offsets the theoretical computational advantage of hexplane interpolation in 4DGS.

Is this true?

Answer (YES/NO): NO